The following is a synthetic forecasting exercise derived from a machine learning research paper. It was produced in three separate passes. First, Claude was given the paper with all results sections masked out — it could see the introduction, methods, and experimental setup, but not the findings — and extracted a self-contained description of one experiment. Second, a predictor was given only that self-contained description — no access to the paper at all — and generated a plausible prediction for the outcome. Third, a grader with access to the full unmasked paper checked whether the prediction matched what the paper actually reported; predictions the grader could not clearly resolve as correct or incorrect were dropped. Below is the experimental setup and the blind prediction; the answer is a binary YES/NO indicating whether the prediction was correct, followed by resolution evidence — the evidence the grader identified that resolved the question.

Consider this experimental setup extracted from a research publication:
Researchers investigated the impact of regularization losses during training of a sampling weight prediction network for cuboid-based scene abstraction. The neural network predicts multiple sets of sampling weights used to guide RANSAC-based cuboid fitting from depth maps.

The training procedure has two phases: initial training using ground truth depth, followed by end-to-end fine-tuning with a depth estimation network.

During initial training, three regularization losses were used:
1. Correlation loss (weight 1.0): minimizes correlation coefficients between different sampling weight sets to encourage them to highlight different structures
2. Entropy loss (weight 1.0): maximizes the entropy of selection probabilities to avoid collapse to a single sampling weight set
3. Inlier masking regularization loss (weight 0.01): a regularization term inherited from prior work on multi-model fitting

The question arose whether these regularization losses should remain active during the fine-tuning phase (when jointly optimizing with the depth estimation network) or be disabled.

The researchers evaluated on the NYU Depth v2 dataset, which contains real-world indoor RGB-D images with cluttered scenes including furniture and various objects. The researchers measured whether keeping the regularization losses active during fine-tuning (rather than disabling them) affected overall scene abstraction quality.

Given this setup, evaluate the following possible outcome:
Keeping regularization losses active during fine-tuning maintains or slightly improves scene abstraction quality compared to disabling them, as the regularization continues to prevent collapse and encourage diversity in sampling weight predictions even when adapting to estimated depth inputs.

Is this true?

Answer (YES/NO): NO